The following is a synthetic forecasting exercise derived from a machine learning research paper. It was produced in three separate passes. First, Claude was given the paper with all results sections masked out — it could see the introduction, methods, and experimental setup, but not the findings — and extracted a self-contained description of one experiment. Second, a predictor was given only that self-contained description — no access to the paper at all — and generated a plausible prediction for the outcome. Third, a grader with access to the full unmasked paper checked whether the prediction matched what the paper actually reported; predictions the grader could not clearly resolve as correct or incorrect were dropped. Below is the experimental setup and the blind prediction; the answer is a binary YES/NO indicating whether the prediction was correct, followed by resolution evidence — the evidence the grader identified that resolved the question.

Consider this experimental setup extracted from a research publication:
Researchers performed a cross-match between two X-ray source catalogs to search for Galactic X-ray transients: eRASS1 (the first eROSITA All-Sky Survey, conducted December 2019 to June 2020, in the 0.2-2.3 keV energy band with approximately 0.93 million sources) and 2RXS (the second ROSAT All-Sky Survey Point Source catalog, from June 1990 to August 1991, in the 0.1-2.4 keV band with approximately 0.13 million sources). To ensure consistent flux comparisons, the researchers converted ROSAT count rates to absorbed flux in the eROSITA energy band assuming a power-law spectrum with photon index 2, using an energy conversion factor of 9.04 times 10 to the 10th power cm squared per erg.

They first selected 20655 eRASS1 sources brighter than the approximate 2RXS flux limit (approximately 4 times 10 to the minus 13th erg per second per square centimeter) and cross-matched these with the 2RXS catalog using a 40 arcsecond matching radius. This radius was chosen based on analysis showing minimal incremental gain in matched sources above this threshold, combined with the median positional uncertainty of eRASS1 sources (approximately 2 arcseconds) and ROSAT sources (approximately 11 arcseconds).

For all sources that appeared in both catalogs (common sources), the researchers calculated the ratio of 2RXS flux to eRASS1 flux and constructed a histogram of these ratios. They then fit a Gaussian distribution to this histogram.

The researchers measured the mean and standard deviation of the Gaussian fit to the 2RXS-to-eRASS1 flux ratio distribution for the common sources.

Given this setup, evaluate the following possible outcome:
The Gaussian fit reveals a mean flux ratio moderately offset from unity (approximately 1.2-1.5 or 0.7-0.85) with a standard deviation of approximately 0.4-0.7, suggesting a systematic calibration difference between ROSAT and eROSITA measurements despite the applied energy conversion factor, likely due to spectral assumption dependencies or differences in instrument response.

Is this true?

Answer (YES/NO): NO